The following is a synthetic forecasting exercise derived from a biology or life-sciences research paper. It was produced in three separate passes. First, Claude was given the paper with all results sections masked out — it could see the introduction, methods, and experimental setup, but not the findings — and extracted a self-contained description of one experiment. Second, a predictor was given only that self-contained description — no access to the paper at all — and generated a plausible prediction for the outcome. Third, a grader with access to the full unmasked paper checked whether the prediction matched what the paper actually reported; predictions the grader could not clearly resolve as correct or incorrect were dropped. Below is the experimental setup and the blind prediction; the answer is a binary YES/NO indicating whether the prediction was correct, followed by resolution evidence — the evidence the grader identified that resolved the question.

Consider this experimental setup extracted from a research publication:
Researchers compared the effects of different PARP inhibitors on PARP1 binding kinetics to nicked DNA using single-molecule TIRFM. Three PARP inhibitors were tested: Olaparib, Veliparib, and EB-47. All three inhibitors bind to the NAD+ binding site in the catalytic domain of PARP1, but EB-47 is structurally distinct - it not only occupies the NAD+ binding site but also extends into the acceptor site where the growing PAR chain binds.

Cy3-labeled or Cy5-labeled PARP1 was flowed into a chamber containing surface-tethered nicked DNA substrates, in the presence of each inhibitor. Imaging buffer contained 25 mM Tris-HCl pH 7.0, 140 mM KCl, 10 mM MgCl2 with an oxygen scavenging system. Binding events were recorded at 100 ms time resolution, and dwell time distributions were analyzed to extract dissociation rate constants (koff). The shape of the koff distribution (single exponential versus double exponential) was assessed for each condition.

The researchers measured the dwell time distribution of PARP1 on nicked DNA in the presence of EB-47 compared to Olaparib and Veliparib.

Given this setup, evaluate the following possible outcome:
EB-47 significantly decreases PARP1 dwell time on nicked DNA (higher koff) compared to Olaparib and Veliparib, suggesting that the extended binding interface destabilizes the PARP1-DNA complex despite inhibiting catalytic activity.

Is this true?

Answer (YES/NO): NO